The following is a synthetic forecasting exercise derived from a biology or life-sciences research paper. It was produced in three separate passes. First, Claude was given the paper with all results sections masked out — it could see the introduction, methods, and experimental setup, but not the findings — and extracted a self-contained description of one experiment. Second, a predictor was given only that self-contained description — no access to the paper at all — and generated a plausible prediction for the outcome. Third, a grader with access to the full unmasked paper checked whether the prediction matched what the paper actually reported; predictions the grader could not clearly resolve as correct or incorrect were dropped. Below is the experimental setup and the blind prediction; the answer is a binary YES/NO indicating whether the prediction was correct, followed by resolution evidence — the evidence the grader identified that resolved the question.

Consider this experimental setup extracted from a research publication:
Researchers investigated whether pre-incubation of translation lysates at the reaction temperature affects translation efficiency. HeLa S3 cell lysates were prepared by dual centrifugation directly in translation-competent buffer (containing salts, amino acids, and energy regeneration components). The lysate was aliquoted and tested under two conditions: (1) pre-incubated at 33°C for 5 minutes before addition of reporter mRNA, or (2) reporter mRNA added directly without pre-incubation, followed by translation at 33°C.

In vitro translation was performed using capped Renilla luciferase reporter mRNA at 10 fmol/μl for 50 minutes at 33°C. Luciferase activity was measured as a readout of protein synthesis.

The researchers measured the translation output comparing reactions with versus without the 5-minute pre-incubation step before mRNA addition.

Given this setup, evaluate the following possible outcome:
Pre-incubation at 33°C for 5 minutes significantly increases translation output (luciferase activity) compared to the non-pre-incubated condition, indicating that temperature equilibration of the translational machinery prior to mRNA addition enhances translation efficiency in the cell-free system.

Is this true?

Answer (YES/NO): NO